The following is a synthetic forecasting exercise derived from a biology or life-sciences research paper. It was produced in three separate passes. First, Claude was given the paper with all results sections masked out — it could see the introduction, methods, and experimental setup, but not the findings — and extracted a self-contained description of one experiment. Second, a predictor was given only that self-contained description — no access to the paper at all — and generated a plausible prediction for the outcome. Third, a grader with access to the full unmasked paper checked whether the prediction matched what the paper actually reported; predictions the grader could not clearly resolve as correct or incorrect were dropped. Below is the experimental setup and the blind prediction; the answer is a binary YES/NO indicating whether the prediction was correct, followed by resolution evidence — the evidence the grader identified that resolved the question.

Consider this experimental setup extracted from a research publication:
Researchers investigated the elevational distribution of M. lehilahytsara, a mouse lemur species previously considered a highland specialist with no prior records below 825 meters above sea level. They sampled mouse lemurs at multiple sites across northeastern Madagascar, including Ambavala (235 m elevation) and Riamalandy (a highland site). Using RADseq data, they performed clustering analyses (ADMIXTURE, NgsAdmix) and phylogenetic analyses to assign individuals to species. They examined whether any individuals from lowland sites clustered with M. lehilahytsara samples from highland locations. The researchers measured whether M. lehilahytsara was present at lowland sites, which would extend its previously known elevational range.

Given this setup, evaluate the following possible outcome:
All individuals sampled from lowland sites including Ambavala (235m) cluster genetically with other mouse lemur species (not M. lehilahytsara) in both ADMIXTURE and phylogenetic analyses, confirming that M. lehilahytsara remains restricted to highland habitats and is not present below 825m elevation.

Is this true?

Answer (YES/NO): NO